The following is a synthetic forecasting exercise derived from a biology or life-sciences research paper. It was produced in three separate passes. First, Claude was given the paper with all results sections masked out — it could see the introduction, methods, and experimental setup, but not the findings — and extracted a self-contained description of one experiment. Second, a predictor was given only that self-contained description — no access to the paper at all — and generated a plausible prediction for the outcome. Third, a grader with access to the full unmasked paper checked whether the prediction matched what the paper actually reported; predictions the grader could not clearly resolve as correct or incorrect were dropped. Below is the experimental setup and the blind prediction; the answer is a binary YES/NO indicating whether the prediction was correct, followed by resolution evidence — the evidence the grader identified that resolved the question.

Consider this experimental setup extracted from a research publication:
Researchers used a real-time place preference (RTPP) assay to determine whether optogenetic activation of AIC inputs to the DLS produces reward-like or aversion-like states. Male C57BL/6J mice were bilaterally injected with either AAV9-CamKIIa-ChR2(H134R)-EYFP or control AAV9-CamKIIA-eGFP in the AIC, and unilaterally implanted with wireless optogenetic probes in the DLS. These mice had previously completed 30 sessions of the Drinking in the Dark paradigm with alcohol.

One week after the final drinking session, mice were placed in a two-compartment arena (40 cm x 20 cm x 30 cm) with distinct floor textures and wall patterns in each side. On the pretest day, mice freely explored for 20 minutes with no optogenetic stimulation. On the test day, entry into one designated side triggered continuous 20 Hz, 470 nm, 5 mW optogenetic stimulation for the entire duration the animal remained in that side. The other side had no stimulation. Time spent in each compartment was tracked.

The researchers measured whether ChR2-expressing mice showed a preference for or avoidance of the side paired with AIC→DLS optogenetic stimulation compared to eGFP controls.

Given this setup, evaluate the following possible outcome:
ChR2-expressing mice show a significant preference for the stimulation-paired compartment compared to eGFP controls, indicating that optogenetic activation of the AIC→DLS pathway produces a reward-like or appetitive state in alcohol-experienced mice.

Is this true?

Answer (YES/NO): NO